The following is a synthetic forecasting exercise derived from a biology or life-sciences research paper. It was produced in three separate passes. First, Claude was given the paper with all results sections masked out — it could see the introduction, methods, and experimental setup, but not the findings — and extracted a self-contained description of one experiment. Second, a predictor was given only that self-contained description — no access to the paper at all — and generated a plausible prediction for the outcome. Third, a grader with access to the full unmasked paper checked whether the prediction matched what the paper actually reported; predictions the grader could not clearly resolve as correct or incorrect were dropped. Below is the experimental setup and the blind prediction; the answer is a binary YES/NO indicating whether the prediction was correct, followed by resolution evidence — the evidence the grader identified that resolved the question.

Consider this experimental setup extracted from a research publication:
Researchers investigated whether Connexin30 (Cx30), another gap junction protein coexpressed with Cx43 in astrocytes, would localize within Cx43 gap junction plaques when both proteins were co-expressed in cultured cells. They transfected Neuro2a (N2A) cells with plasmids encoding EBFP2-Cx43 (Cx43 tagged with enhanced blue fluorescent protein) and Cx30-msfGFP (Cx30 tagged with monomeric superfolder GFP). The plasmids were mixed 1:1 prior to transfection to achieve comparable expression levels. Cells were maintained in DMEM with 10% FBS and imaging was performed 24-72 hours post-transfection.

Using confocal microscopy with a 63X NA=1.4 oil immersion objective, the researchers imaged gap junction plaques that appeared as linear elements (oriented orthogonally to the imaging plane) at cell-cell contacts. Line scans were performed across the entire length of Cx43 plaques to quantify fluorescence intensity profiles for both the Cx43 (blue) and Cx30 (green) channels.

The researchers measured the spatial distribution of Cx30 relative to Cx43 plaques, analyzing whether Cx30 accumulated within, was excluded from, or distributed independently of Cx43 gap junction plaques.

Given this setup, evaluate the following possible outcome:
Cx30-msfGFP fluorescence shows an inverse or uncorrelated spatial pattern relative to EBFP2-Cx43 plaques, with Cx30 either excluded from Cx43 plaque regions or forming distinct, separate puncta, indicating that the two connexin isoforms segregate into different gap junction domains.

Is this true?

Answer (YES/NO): NO